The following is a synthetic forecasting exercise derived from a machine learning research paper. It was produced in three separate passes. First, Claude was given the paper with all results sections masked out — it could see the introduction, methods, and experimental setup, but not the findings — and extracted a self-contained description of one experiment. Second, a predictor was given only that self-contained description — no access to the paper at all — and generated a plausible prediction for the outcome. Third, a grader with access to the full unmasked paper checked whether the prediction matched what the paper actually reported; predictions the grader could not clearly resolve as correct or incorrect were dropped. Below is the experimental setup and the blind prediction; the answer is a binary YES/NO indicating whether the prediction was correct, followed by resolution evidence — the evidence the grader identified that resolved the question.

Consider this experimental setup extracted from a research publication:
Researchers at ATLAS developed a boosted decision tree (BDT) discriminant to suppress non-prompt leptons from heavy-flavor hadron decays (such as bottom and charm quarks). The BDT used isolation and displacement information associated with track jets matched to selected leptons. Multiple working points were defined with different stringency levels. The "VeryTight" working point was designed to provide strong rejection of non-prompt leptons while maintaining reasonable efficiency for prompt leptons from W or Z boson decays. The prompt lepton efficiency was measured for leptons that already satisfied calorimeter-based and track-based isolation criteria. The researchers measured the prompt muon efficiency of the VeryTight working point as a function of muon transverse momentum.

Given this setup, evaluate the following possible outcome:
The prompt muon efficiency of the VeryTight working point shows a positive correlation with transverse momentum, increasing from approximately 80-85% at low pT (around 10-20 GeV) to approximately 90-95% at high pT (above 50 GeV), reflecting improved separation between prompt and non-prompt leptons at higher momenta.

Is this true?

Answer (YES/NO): NO